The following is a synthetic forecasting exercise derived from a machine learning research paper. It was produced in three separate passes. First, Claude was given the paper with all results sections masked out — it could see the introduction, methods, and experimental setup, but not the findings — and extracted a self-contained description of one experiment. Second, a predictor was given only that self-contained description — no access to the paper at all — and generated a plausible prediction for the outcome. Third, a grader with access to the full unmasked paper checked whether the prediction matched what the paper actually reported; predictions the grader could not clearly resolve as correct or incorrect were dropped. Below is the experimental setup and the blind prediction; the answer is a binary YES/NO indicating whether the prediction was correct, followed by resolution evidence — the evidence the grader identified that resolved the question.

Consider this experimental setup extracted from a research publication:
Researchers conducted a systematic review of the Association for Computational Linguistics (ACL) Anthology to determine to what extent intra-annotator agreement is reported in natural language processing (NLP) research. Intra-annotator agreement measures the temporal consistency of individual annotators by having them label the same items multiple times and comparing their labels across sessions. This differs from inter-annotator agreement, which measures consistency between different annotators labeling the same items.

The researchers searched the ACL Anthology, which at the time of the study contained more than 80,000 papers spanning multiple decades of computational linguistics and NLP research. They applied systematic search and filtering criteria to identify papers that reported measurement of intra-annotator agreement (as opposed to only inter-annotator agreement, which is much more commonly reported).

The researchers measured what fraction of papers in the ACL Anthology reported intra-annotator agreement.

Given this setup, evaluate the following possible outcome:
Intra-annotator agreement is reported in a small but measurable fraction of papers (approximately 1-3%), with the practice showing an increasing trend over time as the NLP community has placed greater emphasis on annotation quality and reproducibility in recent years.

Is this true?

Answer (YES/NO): NO